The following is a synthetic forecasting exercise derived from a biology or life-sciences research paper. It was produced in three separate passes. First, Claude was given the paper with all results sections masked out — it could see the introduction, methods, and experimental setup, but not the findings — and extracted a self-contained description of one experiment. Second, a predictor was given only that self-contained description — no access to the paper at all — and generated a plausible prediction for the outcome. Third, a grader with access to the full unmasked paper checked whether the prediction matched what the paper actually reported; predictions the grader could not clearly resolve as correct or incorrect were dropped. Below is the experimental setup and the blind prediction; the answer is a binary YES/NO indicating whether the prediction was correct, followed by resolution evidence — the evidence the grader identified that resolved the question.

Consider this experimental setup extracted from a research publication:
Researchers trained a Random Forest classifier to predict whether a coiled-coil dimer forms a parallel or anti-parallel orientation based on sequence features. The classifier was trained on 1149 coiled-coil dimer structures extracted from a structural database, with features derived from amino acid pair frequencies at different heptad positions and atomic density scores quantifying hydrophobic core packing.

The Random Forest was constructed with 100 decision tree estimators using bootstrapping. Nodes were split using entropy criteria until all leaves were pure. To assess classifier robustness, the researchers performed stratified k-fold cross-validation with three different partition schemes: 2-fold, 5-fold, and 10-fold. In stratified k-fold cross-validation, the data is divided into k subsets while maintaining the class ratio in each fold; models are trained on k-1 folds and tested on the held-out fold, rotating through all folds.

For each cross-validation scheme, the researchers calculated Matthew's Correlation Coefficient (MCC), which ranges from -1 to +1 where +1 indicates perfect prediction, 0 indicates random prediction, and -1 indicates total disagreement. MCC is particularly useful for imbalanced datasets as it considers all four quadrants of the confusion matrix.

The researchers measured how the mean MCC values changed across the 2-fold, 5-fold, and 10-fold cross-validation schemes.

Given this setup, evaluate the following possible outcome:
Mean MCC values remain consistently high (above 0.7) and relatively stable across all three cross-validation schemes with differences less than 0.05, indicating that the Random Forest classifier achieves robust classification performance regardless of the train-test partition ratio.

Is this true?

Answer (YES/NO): YES